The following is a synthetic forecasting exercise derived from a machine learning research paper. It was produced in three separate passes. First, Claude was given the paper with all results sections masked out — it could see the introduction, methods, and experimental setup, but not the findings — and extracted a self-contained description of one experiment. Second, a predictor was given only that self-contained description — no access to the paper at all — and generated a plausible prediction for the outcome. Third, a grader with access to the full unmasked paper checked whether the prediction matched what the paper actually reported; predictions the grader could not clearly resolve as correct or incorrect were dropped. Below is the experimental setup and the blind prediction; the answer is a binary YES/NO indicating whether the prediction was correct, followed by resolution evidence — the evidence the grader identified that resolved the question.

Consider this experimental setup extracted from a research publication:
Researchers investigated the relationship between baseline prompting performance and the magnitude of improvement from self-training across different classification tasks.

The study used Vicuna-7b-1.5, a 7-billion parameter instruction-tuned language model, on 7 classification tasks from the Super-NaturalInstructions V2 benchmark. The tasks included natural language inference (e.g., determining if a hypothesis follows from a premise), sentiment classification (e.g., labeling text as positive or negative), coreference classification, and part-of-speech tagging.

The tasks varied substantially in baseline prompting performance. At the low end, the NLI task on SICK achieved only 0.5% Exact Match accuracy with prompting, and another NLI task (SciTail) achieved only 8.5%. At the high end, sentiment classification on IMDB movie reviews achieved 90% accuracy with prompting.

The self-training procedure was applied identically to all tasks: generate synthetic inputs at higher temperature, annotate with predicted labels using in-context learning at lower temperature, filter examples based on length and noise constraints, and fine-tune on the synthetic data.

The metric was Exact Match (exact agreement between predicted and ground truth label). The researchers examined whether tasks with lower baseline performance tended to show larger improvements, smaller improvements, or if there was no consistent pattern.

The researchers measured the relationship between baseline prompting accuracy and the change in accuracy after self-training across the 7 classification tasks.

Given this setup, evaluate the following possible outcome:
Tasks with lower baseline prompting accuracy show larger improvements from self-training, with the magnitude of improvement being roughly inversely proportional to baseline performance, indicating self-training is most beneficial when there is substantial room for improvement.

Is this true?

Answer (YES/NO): NO